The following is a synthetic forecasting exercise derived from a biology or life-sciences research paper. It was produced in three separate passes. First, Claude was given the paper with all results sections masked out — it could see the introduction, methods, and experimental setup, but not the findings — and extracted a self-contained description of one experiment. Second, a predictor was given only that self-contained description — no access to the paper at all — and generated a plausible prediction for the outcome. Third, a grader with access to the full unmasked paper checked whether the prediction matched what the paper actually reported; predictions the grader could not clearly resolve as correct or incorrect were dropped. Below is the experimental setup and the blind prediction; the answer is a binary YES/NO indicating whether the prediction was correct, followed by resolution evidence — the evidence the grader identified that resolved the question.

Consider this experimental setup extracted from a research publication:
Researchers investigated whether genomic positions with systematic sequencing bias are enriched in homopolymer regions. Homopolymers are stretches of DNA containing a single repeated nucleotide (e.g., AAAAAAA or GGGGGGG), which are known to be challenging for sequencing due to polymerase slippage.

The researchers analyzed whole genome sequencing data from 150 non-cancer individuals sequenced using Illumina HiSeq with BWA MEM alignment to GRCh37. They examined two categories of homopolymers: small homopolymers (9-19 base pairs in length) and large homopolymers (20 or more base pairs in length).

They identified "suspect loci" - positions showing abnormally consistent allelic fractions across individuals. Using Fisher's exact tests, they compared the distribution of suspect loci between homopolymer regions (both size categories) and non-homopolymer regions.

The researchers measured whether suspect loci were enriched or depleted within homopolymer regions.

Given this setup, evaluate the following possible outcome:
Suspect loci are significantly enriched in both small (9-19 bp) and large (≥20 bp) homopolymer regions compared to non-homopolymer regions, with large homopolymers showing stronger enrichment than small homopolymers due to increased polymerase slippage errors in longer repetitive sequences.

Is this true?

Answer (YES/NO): NO